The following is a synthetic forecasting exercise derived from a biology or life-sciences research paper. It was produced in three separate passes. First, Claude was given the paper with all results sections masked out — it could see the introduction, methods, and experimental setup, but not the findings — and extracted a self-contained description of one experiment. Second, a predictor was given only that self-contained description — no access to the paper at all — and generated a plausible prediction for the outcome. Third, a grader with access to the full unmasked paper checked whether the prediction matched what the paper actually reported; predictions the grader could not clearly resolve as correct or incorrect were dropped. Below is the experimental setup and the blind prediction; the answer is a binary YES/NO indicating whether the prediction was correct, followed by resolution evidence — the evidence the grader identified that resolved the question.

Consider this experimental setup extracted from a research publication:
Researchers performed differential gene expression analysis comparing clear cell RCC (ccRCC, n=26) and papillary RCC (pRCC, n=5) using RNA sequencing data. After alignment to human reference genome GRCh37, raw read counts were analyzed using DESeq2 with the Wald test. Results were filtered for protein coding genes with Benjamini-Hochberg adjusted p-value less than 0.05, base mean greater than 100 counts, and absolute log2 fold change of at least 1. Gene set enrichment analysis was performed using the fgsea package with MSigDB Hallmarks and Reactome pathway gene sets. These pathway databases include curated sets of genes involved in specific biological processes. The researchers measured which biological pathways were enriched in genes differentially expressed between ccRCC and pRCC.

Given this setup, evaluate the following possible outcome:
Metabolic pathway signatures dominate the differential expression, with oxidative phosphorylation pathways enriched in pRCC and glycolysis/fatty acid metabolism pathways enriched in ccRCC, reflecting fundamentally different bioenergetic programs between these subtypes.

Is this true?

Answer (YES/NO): NO